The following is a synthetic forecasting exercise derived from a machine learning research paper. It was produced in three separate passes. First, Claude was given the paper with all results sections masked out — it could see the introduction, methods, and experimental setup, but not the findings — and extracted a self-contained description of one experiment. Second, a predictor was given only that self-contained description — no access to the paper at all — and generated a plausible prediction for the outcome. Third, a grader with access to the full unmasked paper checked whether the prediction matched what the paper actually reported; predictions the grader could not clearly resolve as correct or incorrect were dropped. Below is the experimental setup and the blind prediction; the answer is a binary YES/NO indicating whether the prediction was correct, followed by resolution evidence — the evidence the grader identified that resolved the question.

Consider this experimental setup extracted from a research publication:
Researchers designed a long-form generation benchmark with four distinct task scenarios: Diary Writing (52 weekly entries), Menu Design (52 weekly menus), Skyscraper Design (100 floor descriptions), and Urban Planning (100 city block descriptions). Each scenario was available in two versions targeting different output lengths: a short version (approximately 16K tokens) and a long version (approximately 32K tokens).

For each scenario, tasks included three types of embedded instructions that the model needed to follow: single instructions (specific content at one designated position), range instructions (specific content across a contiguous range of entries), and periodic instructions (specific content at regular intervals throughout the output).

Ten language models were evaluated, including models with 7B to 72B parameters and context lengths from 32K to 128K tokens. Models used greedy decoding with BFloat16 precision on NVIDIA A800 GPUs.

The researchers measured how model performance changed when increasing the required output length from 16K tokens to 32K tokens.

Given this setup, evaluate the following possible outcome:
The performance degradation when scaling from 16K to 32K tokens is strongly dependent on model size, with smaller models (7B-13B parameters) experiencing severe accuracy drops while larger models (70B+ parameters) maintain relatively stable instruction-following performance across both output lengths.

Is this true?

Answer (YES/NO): NO